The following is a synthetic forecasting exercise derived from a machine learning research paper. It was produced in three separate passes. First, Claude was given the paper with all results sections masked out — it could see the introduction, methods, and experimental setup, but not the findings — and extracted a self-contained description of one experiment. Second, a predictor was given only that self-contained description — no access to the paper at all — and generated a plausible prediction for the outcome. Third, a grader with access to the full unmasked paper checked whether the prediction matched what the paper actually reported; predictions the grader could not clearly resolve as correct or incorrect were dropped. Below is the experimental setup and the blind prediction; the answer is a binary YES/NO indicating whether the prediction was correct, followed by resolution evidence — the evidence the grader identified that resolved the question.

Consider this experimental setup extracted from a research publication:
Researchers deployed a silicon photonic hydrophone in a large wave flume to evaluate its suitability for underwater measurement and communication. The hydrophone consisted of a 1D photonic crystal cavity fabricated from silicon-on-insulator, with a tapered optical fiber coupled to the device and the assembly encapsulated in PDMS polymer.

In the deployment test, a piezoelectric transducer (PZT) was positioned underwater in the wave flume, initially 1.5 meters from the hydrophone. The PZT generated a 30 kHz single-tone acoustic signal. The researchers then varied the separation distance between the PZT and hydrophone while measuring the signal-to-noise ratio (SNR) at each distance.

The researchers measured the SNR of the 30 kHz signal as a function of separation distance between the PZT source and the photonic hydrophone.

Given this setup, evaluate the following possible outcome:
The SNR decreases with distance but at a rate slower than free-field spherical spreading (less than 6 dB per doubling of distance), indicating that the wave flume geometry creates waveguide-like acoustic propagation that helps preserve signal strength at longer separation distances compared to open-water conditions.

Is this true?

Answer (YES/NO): NO